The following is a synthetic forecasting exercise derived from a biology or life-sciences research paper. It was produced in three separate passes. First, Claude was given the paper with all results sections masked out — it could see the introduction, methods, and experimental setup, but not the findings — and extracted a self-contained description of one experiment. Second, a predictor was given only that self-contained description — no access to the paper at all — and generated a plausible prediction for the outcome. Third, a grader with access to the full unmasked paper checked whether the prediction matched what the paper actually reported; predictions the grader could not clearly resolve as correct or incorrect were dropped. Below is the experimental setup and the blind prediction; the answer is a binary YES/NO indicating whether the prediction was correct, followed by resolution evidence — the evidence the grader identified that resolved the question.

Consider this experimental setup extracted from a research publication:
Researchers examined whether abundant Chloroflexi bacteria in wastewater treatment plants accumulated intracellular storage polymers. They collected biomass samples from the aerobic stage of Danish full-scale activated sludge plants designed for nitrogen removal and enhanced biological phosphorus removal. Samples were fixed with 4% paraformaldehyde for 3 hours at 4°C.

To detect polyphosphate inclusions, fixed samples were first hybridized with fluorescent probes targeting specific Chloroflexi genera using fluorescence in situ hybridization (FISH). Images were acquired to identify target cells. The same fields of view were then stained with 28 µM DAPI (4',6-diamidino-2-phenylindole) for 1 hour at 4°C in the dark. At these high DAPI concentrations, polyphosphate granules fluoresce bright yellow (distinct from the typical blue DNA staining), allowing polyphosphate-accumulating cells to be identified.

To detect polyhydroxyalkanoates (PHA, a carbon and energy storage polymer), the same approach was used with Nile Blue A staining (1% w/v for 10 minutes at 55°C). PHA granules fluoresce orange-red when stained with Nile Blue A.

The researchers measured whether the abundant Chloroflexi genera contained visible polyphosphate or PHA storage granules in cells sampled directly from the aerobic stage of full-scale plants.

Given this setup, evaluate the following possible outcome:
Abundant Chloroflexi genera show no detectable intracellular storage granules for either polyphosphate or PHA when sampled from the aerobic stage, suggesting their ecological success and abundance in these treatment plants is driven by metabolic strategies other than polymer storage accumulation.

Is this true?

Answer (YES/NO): NO